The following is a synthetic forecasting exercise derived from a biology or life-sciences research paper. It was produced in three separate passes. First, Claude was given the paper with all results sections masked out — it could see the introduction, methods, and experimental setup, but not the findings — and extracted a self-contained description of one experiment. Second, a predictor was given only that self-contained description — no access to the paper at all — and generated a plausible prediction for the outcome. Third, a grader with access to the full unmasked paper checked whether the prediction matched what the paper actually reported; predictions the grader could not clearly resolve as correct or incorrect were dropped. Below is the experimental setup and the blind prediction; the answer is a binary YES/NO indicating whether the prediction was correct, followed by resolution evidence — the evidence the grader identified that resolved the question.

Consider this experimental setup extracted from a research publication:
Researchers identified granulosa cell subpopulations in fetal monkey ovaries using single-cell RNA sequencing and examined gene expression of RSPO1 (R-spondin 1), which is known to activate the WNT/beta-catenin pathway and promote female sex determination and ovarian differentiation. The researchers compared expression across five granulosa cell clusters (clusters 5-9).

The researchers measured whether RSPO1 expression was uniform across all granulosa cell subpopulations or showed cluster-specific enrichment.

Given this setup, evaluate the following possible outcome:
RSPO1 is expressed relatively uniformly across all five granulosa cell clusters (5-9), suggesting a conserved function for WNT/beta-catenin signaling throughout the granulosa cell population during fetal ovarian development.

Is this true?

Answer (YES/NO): NO